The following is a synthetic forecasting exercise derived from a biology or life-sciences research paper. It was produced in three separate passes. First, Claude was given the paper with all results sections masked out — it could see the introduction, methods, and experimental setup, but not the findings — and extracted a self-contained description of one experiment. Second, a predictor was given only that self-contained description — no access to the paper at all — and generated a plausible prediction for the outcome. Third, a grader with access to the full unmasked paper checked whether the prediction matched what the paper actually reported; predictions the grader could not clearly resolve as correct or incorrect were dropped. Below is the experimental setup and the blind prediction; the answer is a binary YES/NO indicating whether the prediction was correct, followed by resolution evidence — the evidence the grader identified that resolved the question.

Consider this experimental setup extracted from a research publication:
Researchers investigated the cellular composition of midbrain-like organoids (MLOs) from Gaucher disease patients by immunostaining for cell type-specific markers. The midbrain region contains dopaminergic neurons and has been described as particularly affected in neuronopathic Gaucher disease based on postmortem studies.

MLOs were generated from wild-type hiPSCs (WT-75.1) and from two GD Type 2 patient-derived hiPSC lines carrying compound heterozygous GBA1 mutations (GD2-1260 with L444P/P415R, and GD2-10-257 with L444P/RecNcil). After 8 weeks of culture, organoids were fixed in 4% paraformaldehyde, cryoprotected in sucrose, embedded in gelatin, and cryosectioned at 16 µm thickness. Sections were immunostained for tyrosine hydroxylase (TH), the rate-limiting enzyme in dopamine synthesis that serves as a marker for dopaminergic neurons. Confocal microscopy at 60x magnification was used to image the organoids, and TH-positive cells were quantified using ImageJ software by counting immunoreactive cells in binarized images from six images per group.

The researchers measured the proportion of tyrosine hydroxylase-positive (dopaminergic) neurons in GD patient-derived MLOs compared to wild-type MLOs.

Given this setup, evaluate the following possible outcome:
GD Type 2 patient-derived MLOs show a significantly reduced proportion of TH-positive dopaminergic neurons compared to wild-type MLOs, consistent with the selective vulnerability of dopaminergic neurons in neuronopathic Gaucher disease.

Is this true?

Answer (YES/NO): YES